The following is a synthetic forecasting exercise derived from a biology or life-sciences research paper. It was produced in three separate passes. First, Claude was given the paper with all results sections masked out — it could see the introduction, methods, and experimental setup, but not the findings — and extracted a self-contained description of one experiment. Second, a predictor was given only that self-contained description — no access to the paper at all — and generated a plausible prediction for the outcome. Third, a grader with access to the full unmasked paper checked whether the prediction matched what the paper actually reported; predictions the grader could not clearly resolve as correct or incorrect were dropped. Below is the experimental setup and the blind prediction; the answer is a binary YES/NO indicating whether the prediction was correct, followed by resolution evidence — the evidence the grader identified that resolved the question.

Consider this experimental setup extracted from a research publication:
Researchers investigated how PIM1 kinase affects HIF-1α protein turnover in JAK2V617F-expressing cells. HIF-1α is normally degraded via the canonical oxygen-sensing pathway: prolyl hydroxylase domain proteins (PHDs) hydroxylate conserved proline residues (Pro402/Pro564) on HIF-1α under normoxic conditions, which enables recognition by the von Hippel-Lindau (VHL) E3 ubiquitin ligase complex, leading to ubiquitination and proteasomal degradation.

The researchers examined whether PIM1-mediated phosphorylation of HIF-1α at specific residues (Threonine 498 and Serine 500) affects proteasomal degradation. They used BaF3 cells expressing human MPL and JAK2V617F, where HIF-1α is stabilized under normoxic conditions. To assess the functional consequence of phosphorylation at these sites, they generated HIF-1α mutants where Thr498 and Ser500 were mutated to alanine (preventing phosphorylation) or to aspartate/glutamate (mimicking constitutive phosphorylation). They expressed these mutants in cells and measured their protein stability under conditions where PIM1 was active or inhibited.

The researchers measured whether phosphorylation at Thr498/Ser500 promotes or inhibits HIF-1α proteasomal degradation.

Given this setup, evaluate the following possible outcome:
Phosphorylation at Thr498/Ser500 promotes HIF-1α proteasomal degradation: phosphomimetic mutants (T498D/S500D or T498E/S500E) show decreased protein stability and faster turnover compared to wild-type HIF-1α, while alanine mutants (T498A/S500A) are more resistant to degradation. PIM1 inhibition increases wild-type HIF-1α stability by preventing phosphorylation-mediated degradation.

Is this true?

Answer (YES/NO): NO